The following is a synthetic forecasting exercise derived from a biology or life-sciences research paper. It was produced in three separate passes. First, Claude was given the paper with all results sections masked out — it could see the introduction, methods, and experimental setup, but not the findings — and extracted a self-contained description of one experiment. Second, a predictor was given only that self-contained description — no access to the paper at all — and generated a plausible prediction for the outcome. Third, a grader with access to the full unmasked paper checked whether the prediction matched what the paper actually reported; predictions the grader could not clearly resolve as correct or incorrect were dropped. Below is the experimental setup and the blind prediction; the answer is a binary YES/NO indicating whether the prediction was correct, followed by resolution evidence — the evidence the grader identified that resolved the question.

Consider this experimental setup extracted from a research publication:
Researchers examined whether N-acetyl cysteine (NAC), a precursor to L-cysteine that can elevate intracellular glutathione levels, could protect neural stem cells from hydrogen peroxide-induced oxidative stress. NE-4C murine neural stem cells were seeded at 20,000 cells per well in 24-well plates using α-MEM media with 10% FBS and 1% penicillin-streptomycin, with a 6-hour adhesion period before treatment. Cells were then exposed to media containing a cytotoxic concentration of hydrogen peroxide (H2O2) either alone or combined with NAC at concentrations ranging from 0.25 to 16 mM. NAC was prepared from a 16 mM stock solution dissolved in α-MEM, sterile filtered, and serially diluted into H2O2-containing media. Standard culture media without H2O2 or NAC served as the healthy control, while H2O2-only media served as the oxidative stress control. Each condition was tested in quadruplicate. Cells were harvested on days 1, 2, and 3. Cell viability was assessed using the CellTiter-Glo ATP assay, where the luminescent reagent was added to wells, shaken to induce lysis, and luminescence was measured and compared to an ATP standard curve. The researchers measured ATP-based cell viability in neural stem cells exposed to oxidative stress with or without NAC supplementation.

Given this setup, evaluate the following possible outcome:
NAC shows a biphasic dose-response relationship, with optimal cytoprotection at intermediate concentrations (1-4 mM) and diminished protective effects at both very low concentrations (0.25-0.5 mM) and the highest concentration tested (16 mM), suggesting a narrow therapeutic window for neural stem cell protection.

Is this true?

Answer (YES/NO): NO